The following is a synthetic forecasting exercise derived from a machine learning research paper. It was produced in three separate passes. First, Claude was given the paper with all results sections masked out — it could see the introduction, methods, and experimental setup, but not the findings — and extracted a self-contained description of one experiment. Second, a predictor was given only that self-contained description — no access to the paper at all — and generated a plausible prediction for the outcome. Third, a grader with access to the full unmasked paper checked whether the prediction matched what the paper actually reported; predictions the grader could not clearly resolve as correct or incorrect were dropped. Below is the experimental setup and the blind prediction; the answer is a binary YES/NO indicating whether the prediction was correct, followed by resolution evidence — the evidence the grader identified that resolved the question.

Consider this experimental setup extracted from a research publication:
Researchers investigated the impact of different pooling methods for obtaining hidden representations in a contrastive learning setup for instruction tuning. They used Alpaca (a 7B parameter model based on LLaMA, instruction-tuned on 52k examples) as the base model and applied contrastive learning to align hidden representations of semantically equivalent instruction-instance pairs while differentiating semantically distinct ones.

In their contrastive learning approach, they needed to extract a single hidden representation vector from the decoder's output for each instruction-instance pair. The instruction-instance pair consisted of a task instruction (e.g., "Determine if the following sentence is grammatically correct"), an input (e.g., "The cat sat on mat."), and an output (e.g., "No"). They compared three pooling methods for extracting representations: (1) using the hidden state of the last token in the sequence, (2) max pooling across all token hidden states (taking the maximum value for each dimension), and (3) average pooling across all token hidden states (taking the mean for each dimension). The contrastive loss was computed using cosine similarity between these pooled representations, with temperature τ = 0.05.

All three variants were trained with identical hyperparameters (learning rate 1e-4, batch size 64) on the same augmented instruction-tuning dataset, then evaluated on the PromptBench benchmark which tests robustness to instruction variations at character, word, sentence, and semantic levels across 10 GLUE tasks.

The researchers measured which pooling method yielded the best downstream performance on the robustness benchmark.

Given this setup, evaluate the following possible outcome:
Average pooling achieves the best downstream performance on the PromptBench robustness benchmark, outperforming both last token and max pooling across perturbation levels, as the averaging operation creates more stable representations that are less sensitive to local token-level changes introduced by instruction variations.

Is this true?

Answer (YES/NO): NO